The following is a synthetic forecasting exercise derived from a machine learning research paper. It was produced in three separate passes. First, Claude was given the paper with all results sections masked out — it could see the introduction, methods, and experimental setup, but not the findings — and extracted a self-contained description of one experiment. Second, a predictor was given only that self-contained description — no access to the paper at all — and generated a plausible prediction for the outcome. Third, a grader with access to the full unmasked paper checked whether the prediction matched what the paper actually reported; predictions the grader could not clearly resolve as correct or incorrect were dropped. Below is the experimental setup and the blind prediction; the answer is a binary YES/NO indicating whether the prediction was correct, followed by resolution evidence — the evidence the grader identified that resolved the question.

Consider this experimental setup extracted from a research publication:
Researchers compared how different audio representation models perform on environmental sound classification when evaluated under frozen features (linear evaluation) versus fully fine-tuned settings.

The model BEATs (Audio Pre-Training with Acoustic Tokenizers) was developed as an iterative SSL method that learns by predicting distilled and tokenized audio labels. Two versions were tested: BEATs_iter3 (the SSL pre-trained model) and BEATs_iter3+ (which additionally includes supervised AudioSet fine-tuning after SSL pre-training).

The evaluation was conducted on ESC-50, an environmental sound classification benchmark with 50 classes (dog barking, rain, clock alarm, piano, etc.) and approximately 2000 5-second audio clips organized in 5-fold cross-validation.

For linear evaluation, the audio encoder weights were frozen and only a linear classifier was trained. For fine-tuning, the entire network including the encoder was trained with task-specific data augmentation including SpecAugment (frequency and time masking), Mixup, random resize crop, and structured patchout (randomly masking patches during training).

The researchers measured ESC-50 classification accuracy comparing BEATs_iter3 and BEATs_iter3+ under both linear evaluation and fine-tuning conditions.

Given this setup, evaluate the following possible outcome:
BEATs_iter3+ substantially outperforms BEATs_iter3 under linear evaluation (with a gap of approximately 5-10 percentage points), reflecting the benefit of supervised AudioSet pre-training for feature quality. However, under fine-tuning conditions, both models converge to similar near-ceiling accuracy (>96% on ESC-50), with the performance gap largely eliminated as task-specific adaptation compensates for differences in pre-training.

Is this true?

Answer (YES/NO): NO